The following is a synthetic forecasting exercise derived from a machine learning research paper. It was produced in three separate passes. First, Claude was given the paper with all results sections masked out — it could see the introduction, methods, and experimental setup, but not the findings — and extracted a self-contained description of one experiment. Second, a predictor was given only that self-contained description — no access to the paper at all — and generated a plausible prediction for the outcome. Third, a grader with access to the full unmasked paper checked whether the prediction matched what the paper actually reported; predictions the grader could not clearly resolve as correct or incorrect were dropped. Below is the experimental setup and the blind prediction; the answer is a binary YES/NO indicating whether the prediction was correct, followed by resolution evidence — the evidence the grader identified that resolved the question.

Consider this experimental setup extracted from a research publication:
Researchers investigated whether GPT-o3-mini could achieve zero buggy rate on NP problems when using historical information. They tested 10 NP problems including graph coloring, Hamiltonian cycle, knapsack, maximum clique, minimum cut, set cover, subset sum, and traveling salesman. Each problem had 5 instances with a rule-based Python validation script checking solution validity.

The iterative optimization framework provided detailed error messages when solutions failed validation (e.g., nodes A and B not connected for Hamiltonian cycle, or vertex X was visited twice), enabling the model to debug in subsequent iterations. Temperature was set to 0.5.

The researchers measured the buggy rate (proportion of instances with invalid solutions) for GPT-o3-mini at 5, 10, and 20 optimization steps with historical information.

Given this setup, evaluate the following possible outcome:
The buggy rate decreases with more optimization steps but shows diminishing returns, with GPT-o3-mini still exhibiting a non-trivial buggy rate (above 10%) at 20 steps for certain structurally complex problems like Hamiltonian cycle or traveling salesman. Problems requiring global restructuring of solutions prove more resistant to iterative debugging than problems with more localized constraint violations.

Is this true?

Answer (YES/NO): NO